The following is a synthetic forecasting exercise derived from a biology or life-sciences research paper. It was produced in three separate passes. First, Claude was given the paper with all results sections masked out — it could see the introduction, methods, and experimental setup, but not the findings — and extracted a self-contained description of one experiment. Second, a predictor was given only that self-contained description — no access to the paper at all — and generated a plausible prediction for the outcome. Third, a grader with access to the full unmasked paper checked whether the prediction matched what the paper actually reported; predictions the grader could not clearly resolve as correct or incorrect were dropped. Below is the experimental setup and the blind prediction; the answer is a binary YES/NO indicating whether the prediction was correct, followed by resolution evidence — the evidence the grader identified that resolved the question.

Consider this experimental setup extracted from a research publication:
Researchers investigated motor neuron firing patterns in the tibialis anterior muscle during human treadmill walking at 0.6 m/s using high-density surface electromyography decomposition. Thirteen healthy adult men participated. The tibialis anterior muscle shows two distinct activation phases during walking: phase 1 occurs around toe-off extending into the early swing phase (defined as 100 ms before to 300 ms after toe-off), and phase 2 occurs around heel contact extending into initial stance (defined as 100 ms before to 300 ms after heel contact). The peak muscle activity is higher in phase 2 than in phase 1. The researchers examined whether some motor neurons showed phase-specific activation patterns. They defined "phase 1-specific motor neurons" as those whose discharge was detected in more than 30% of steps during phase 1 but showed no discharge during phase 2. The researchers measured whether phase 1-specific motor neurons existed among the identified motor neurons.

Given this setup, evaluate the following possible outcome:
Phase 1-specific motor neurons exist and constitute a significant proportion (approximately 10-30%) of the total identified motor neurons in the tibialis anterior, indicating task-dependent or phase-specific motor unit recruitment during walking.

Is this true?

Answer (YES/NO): NO